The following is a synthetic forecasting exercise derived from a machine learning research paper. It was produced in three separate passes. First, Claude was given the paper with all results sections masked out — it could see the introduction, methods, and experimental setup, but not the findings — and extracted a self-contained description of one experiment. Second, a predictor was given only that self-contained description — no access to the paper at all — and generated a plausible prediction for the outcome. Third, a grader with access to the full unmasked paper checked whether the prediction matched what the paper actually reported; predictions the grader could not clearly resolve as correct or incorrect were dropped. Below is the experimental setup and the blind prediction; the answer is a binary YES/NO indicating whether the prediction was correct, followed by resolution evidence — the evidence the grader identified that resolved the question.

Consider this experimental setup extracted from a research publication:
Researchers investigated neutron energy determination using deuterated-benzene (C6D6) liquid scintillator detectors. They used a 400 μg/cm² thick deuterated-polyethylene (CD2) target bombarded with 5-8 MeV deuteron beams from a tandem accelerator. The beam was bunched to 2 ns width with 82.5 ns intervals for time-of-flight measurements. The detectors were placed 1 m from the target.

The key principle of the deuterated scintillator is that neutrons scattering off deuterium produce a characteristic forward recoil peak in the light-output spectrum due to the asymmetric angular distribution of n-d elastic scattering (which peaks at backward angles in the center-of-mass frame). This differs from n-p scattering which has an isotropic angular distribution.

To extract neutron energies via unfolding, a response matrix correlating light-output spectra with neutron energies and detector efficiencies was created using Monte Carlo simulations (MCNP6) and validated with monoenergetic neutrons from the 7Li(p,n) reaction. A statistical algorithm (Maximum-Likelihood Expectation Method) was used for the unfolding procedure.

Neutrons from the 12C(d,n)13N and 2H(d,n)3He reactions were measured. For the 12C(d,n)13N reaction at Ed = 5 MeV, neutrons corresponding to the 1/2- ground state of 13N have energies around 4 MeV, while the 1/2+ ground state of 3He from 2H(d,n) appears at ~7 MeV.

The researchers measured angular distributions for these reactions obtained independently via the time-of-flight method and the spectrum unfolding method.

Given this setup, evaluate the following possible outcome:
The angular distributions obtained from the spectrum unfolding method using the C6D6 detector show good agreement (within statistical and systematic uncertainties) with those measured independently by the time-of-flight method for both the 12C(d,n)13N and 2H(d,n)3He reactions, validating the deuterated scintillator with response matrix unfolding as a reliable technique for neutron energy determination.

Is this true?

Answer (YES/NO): YES